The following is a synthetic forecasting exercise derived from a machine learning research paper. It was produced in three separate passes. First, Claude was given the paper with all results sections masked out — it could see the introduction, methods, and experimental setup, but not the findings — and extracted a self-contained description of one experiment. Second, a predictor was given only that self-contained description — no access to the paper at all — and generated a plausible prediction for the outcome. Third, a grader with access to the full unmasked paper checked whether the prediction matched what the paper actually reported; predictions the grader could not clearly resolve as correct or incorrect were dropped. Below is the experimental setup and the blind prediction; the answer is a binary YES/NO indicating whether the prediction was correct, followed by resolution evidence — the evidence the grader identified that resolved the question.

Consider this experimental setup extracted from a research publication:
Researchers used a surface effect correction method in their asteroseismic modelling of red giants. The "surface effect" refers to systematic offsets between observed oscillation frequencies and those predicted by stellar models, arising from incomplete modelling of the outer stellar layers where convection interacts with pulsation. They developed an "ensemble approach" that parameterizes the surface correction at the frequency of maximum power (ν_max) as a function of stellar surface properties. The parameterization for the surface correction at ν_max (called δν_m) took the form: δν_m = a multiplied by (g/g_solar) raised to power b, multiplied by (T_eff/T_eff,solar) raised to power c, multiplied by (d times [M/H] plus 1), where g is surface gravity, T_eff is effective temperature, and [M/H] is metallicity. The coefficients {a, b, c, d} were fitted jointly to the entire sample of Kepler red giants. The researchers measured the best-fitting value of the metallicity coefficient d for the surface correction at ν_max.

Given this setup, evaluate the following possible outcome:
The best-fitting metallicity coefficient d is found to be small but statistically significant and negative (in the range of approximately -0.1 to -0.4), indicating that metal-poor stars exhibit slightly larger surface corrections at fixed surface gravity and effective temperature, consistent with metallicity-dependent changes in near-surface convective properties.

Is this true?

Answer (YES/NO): NO